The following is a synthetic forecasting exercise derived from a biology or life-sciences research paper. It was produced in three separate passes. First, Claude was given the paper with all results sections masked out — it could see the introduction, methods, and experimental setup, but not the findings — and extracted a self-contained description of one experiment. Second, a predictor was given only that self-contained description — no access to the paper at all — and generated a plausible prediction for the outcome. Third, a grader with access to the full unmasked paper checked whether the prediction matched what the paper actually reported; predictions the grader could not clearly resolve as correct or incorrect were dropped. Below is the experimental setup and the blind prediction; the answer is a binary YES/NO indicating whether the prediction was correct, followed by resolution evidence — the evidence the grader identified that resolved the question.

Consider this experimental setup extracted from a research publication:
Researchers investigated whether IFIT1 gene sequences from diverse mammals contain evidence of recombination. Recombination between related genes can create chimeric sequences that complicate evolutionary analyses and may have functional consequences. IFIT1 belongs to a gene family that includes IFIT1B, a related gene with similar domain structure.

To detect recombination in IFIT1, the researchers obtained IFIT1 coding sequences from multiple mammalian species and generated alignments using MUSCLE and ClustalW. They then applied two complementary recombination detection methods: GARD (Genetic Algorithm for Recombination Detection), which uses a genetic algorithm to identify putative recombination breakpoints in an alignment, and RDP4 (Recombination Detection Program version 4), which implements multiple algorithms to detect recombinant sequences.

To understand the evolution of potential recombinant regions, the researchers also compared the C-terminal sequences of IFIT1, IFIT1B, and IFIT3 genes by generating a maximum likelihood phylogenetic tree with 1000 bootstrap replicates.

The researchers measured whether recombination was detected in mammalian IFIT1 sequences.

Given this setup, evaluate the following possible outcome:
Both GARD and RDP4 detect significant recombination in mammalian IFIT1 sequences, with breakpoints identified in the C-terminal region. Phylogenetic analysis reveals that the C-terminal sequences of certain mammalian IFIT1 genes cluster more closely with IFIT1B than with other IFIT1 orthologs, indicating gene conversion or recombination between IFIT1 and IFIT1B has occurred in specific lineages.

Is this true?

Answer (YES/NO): NO